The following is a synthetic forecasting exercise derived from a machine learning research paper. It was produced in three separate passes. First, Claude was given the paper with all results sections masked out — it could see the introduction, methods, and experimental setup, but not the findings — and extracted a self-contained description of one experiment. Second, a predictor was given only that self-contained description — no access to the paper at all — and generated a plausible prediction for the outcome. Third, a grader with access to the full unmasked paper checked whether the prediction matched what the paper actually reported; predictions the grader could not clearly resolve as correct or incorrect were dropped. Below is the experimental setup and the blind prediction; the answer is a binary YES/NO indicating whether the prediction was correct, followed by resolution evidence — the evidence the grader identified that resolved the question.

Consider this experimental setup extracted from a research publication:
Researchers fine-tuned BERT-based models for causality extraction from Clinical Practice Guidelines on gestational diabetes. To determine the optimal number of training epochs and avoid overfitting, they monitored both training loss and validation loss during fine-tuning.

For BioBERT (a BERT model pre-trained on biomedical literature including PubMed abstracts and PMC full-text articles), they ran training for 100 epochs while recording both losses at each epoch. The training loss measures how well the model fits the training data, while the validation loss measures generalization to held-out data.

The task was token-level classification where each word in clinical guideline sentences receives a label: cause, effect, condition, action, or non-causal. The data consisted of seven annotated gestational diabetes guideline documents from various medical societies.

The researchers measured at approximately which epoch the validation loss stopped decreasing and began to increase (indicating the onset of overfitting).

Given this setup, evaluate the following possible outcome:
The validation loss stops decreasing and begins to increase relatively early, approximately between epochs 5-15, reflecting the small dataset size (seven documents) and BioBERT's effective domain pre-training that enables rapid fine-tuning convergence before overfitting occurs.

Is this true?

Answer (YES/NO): NO